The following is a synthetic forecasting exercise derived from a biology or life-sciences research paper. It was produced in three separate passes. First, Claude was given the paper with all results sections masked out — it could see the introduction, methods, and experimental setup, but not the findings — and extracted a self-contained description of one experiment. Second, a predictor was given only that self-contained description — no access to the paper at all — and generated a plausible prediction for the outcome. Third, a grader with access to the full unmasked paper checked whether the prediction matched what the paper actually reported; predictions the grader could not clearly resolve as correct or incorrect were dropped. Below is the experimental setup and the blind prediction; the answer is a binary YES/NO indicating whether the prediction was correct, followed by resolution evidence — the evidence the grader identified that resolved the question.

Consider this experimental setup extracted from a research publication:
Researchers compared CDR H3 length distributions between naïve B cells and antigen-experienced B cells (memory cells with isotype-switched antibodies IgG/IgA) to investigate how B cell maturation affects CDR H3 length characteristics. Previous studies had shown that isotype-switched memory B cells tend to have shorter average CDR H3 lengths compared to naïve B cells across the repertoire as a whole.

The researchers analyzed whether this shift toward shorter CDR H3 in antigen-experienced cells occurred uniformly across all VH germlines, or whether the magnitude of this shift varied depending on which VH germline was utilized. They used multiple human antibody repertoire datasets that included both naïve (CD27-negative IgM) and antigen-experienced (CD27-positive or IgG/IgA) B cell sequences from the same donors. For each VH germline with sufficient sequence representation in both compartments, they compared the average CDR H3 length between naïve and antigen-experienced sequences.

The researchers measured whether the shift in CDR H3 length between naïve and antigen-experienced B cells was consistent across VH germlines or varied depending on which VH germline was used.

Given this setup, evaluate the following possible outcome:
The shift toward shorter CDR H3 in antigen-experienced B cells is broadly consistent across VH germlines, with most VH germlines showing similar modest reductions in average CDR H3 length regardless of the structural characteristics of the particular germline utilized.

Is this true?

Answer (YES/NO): NO